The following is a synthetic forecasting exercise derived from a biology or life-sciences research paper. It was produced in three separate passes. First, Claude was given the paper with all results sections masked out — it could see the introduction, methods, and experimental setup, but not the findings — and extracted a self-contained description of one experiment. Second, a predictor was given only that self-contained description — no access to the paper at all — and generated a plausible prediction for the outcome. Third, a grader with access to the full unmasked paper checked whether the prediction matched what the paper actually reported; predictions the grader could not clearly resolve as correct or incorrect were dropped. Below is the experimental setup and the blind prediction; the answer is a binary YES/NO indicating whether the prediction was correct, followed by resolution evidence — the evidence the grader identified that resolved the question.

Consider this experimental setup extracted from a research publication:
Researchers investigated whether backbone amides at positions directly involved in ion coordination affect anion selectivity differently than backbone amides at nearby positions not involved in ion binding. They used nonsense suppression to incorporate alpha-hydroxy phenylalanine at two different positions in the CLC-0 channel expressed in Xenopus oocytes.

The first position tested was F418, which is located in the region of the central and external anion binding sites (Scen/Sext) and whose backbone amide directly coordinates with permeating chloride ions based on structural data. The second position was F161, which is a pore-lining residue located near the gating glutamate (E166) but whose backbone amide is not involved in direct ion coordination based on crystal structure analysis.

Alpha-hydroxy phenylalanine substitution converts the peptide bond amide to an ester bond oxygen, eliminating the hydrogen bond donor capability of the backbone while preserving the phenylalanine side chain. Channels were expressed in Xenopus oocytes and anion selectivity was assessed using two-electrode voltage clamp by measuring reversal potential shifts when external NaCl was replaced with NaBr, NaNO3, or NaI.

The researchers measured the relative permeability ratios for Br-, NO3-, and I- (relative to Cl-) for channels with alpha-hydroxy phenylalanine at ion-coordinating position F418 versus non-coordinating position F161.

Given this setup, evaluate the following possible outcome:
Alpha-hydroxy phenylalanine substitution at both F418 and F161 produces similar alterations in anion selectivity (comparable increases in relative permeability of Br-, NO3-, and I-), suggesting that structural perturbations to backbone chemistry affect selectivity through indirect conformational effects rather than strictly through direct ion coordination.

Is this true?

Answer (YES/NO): NO